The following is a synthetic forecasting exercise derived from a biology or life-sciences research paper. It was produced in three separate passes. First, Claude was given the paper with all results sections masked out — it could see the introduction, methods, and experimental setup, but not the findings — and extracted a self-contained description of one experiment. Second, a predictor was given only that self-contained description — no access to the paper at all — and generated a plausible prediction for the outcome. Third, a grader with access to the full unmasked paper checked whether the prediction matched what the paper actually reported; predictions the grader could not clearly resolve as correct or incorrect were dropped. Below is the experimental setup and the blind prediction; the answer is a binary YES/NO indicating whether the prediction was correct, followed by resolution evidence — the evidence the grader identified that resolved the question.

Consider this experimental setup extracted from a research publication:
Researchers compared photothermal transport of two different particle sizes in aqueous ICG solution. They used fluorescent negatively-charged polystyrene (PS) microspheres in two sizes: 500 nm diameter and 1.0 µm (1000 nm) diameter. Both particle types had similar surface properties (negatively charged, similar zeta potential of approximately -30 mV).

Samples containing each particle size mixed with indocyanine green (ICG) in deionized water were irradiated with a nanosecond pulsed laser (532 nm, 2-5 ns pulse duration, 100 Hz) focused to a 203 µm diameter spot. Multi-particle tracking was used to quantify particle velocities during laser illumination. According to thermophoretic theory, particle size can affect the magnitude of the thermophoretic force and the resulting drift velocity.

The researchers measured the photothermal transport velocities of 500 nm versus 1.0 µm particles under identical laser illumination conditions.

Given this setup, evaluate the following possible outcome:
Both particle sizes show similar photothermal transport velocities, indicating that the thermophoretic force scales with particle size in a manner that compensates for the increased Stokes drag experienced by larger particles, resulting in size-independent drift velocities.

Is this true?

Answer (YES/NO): NO